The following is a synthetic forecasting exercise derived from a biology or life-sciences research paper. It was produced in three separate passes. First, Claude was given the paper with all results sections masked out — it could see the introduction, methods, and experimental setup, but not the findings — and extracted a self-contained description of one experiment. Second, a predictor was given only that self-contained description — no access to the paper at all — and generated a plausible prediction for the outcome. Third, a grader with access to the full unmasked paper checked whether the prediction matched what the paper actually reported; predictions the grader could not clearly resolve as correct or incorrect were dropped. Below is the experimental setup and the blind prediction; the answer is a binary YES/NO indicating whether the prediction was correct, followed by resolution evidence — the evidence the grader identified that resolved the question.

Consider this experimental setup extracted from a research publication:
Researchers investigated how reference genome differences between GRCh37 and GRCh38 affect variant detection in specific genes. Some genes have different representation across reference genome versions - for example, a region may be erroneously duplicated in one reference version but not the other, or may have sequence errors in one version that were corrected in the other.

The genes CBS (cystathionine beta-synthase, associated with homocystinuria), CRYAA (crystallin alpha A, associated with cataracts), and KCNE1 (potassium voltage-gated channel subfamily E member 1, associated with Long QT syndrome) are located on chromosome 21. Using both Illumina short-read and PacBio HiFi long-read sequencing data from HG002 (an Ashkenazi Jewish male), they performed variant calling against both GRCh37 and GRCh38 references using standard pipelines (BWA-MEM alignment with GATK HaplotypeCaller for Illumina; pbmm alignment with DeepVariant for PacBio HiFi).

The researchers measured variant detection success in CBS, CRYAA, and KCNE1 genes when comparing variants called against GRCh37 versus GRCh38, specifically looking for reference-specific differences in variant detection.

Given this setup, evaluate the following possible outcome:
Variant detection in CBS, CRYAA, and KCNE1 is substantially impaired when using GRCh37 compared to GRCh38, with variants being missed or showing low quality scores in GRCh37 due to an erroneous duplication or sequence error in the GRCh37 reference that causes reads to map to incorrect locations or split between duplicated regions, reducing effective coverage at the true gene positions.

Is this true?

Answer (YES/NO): NO